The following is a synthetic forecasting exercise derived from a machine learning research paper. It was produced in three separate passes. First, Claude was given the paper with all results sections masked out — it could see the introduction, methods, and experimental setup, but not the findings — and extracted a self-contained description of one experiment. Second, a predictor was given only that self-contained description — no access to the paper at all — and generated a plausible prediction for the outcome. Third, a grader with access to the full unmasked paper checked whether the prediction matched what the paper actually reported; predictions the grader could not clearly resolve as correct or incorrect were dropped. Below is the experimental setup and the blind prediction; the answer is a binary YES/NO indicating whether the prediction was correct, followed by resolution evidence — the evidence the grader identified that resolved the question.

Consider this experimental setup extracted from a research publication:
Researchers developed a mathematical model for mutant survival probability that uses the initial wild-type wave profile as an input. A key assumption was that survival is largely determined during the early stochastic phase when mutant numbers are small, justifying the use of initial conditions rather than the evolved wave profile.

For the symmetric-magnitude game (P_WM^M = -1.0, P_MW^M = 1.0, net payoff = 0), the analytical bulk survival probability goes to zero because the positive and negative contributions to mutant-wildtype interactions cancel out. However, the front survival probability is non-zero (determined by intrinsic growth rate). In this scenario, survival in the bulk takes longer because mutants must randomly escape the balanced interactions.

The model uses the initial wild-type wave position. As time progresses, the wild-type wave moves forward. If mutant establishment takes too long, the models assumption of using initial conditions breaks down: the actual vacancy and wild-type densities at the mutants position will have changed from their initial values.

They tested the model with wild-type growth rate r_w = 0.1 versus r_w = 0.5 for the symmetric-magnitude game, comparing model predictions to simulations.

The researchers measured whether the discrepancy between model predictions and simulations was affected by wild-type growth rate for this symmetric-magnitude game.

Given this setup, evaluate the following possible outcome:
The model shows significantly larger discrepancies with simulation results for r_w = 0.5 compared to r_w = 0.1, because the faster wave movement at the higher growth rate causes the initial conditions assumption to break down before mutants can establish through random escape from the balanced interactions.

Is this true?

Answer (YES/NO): YES